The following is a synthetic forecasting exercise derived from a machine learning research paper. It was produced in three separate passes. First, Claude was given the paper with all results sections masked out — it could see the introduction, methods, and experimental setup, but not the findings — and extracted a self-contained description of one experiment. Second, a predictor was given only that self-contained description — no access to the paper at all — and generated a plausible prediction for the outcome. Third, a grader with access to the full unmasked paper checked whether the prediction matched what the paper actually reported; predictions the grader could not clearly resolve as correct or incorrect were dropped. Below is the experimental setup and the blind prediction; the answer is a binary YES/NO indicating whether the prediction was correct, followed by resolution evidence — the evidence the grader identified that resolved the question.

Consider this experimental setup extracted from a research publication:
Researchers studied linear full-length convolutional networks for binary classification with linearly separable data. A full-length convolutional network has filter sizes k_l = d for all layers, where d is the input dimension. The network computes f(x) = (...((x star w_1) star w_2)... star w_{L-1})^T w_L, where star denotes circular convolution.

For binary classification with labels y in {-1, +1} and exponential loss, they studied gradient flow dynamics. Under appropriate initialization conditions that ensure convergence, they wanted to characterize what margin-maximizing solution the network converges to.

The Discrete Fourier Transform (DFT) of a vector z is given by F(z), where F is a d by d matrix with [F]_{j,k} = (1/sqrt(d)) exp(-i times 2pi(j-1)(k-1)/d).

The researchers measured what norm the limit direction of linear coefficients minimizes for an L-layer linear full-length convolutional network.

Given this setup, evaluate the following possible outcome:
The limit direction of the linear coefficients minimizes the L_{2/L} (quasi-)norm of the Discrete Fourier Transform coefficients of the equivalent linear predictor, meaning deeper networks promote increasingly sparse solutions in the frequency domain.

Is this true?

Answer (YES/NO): YES